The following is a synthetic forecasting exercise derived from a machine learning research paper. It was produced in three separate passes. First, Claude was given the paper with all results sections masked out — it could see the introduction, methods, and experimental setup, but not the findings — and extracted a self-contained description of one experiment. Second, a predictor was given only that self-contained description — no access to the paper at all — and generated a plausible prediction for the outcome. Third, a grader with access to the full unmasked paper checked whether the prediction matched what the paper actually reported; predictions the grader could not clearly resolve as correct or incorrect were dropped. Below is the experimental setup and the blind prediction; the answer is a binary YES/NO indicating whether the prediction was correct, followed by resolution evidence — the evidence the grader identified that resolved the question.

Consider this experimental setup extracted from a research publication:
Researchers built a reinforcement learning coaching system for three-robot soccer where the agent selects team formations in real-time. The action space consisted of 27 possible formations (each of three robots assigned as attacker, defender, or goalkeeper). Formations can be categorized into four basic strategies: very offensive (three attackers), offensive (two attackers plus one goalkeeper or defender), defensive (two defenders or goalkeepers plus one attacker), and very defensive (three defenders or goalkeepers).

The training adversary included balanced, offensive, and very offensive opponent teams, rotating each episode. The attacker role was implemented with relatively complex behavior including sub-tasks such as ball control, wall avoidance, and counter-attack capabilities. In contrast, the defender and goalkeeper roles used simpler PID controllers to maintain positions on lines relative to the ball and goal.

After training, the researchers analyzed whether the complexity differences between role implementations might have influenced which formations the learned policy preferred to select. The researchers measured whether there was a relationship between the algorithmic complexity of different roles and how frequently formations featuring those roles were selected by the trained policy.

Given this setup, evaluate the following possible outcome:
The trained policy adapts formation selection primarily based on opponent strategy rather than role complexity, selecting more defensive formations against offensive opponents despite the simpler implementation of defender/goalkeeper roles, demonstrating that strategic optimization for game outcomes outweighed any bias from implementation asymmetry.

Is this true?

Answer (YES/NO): NO